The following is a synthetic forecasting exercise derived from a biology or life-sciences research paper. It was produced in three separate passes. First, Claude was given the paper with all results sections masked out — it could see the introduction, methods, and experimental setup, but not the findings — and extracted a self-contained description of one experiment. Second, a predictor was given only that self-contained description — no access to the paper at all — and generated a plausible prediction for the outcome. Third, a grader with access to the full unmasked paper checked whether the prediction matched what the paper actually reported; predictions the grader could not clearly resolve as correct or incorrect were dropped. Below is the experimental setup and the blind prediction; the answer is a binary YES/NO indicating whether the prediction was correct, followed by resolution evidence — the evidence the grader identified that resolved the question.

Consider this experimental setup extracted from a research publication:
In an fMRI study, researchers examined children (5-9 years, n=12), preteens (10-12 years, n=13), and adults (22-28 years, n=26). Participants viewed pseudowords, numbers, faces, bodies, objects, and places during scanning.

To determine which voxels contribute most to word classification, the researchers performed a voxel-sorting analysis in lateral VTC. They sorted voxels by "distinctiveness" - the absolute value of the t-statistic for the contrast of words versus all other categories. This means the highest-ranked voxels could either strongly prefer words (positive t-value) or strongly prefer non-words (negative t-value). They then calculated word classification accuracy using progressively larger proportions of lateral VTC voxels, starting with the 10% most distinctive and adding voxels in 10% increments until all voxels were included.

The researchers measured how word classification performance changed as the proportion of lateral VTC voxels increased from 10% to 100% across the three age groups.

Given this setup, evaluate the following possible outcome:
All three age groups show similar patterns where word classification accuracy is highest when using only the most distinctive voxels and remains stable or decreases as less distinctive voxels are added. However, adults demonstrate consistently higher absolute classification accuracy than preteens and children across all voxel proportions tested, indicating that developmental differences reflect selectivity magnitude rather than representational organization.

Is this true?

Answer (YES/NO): NO